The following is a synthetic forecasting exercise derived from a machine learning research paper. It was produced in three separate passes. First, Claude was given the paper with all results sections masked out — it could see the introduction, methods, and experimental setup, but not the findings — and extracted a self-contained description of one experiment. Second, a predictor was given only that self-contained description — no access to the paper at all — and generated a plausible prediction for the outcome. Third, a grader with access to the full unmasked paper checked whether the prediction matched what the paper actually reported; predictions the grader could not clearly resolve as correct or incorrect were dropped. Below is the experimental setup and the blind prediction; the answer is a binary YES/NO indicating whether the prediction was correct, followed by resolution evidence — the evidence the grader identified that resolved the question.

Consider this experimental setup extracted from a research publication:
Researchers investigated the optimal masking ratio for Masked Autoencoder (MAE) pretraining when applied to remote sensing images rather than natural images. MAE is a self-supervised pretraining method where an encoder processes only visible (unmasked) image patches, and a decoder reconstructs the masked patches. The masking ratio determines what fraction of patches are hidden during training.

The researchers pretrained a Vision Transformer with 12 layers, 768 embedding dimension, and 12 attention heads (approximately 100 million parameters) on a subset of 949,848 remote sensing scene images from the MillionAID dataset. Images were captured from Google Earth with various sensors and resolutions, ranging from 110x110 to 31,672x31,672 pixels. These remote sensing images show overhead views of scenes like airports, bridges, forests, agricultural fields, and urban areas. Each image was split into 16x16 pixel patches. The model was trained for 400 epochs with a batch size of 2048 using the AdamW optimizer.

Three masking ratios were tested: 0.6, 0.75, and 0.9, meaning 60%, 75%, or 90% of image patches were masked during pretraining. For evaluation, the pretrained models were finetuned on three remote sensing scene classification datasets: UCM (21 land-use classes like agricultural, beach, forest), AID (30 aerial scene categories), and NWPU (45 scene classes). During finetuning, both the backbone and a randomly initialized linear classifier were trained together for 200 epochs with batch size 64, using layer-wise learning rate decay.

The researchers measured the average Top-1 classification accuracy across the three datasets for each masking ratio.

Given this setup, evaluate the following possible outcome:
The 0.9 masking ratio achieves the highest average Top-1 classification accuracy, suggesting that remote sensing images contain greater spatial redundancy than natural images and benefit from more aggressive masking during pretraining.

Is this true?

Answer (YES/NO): NO